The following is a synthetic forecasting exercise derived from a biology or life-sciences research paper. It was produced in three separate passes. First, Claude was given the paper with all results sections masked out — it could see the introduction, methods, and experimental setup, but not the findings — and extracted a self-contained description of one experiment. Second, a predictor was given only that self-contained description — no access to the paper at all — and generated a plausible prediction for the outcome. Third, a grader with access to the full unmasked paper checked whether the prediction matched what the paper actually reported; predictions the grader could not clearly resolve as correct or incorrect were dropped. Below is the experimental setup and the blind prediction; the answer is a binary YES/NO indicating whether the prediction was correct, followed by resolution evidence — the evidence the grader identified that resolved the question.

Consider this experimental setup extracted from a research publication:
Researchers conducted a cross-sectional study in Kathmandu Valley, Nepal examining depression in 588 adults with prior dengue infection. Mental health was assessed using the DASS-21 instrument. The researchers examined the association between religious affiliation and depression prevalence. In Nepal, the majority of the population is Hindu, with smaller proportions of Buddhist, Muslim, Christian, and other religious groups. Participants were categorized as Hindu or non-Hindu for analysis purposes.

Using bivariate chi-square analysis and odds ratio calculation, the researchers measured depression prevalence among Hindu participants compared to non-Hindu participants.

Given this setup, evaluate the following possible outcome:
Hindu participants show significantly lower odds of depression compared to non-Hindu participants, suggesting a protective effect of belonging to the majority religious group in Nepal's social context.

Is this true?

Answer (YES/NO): NO